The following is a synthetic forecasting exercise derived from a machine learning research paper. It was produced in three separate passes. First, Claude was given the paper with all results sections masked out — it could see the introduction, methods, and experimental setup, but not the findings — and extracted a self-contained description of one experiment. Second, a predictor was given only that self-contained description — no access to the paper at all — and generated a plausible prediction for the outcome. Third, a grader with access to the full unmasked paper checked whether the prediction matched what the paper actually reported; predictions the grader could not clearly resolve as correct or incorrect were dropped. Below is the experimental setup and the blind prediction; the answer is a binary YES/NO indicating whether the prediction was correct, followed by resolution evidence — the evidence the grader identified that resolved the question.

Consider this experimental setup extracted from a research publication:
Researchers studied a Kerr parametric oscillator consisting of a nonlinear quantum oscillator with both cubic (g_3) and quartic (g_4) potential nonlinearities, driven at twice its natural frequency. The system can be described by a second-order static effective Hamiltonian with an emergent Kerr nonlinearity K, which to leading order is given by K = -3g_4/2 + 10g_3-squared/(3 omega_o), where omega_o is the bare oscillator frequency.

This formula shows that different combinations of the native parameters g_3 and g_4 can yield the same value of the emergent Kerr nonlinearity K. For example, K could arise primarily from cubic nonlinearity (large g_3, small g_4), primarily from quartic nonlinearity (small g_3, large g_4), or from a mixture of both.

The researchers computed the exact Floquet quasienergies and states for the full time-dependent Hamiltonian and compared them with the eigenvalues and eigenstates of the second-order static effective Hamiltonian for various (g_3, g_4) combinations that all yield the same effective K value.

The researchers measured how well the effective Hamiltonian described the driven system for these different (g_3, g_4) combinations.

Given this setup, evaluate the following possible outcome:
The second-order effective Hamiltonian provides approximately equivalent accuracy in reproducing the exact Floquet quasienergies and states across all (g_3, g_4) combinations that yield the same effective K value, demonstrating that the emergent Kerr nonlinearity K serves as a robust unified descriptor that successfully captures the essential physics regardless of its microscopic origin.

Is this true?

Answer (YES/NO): NO